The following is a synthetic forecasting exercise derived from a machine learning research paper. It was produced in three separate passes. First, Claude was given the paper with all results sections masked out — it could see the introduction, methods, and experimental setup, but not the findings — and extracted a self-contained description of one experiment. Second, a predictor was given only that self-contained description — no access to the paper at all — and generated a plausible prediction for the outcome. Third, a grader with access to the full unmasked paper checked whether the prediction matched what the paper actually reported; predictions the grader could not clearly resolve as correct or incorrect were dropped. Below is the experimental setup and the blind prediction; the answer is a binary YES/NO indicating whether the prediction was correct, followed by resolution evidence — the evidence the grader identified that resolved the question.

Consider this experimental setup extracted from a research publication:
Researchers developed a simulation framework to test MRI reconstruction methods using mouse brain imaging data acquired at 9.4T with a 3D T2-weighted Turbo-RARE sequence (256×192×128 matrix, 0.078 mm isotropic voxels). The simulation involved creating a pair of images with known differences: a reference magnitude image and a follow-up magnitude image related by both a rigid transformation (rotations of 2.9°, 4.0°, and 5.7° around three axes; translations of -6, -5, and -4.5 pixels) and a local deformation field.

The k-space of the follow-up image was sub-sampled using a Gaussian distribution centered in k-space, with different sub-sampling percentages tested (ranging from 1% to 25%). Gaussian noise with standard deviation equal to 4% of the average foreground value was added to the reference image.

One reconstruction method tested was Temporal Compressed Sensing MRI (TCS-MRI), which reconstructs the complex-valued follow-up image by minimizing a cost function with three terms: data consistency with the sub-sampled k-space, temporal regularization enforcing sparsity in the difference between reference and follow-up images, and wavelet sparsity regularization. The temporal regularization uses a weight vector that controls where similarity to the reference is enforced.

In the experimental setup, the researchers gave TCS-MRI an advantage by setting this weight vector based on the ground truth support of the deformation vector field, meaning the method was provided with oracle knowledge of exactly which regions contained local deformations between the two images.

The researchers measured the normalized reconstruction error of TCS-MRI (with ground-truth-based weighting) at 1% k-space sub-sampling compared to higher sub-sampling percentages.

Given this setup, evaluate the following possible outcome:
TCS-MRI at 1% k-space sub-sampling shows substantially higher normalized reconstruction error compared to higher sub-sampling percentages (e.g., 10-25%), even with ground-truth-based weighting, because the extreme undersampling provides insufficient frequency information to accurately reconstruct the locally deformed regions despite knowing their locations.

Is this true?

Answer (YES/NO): NO